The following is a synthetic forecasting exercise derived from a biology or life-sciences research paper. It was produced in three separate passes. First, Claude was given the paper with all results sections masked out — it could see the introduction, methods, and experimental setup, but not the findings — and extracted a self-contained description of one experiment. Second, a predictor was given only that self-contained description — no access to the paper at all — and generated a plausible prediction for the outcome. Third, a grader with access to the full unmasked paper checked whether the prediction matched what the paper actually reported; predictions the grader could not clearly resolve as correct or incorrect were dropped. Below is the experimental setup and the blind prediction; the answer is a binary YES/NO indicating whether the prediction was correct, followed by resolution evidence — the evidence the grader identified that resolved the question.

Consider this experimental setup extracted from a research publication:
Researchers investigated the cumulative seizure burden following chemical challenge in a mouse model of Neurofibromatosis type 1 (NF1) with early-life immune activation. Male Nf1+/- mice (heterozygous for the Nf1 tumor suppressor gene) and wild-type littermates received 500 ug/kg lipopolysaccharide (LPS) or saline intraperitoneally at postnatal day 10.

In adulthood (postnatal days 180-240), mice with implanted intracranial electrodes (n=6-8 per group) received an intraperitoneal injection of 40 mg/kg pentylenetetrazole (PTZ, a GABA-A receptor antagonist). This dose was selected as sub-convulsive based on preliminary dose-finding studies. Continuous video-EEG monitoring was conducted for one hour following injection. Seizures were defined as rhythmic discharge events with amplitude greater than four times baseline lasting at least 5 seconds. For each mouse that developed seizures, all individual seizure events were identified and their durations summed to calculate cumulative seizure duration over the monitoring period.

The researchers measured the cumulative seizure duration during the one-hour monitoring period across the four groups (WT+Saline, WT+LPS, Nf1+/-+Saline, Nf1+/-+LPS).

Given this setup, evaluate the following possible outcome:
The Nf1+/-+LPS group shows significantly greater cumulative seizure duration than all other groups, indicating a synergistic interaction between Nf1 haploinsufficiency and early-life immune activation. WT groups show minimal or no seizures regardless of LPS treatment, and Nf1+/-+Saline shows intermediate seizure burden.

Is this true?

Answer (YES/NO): NO